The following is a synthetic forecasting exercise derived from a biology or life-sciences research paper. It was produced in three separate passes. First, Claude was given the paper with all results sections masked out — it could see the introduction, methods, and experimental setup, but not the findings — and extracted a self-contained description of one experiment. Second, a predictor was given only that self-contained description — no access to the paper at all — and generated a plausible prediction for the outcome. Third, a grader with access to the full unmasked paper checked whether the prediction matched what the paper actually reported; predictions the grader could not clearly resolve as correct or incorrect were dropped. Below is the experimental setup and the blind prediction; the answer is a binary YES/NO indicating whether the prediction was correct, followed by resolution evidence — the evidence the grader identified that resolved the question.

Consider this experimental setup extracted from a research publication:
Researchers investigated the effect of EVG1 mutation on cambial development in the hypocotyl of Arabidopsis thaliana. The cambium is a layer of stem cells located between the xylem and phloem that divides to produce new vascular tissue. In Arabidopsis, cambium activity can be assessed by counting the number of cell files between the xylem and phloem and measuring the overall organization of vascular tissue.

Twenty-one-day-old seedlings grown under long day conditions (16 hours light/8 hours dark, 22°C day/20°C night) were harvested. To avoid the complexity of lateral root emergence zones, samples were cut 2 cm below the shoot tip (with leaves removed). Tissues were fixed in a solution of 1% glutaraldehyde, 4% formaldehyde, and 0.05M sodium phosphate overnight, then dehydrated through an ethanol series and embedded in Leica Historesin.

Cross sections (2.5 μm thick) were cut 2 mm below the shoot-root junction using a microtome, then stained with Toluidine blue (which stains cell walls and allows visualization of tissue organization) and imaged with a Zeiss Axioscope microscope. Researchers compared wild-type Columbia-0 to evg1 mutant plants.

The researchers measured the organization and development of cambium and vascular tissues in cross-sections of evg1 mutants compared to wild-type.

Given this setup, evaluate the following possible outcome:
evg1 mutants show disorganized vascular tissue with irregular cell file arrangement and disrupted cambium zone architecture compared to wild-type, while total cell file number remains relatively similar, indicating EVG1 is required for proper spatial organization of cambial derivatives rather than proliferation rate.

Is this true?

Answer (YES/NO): NO